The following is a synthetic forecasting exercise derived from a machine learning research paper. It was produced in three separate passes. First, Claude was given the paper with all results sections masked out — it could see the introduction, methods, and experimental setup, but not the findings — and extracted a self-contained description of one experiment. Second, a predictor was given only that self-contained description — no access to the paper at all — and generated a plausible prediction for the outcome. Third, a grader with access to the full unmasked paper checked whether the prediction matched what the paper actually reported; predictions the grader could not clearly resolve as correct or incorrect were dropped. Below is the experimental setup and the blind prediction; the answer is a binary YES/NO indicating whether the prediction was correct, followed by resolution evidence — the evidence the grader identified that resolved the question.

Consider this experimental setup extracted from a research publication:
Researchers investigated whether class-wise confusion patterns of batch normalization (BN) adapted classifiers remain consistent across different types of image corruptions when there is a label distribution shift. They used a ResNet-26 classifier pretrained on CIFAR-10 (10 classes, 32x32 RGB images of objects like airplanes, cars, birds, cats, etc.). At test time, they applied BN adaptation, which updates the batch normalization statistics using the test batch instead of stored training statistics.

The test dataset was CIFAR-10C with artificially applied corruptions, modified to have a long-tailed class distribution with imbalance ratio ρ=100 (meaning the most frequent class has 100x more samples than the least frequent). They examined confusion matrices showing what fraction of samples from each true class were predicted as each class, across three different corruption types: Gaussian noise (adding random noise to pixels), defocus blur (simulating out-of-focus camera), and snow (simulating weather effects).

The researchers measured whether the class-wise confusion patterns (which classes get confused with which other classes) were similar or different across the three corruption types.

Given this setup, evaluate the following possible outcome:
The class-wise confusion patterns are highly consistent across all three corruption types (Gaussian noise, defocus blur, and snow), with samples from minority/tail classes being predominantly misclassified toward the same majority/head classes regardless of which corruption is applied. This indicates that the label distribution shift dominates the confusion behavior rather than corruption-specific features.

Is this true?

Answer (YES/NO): NO